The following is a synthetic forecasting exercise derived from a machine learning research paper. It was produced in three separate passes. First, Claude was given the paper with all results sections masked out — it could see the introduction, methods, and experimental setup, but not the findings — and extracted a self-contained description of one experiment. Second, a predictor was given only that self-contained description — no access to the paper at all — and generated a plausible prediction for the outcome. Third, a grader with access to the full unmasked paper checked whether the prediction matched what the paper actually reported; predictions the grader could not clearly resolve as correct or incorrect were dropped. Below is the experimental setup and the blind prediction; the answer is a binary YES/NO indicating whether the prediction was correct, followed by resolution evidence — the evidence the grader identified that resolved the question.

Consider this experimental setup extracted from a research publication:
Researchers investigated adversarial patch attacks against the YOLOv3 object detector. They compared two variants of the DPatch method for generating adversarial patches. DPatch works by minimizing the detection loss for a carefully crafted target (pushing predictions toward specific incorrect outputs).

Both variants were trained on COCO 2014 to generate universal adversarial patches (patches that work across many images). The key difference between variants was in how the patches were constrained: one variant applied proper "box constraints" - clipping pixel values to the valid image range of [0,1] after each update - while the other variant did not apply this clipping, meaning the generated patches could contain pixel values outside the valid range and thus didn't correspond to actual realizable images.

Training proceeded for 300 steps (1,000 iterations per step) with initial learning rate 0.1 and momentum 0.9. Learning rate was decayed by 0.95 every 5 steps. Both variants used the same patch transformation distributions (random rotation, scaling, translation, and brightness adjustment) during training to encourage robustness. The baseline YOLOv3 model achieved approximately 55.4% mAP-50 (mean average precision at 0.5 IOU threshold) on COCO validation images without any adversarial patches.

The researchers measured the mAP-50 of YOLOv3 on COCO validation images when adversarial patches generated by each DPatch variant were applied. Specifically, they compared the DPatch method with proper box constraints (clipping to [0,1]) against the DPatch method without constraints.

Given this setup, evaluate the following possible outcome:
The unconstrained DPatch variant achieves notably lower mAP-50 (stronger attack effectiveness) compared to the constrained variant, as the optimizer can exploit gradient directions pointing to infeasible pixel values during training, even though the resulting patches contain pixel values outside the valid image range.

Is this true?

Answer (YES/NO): YES